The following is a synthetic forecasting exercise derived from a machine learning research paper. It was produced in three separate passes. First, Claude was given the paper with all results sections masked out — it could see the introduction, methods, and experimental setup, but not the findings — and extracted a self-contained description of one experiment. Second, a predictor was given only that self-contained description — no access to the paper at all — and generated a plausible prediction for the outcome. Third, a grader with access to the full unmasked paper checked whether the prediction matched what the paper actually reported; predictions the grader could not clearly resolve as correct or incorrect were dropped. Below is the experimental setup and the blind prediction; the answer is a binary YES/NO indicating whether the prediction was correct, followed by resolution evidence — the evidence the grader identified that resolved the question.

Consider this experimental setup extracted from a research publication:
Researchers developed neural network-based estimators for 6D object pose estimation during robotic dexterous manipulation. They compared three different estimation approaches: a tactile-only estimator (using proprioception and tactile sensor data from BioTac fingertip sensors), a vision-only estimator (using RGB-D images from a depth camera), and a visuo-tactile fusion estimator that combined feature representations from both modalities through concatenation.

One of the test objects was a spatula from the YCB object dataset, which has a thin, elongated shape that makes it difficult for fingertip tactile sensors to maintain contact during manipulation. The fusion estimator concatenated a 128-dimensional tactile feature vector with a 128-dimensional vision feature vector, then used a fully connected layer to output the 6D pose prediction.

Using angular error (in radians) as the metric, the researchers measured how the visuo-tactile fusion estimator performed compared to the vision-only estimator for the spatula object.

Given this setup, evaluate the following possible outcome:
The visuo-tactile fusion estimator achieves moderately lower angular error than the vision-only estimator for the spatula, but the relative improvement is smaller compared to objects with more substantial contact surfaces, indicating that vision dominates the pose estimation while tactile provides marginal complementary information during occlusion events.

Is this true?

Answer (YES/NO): NO